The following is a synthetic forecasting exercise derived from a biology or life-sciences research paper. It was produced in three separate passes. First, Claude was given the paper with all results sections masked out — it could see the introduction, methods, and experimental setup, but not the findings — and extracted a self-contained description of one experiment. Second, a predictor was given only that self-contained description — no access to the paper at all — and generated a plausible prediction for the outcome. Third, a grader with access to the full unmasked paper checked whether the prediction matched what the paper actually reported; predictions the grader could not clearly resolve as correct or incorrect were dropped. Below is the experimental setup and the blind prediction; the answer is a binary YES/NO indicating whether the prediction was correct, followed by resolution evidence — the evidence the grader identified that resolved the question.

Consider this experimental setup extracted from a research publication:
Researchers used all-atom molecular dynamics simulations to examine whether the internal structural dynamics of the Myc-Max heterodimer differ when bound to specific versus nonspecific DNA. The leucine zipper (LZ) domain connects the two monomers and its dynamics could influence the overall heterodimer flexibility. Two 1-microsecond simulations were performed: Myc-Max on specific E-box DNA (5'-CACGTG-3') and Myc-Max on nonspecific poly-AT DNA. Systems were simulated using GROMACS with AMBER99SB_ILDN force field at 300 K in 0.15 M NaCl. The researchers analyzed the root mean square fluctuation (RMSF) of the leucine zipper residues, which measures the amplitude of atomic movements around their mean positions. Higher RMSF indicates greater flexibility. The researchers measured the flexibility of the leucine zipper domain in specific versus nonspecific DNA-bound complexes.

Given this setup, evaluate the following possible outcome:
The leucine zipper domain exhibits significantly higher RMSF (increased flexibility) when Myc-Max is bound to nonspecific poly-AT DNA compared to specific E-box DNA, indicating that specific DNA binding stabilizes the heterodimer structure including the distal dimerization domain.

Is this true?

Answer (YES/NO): YES